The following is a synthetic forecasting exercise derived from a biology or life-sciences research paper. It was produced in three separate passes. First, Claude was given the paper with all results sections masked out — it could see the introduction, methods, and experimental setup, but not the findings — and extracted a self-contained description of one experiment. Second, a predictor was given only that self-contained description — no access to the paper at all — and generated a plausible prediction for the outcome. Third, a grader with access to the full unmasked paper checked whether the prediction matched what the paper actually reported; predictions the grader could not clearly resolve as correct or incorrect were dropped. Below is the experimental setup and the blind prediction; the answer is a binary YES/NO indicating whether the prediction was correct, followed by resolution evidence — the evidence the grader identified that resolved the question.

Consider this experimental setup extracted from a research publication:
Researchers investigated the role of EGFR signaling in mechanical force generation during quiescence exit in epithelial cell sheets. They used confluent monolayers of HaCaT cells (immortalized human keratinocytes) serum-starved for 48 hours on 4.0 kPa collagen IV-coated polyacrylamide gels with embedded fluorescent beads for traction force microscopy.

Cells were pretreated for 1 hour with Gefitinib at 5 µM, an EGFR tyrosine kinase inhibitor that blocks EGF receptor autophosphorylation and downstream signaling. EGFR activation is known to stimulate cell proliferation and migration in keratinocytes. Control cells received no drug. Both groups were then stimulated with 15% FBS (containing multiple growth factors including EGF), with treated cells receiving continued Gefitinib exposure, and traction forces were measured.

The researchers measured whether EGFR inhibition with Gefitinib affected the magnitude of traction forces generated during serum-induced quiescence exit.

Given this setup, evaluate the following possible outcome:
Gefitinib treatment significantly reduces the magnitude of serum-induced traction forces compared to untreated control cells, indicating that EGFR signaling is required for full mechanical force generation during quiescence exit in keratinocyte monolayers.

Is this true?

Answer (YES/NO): YES